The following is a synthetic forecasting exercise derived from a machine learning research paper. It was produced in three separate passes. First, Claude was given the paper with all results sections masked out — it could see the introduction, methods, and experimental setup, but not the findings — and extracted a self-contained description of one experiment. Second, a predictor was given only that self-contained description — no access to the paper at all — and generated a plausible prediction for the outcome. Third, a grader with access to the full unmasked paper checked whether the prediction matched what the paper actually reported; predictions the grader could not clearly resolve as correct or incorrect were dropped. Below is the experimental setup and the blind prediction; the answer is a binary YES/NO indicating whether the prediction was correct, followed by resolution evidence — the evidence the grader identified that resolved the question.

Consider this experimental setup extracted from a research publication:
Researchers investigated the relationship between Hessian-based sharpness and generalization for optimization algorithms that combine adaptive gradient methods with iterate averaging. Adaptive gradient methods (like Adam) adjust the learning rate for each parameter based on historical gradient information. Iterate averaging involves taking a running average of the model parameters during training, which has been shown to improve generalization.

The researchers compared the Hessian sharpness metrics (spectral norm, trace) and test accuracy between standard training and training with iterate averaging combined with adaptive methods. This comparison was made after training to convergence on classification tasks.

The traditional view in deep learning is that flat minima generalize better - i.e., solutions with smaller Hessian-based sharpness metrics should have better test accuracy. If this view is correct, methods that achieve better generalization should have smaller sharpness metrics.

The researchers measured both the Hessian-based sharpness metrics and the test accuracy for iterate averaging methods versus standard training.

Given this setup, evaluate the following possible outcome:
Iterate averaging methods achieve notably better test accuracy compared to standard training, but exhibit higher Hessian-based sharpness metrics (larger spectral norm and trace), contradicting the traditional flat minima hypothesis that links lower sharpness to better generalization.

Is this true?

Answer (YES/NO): YES